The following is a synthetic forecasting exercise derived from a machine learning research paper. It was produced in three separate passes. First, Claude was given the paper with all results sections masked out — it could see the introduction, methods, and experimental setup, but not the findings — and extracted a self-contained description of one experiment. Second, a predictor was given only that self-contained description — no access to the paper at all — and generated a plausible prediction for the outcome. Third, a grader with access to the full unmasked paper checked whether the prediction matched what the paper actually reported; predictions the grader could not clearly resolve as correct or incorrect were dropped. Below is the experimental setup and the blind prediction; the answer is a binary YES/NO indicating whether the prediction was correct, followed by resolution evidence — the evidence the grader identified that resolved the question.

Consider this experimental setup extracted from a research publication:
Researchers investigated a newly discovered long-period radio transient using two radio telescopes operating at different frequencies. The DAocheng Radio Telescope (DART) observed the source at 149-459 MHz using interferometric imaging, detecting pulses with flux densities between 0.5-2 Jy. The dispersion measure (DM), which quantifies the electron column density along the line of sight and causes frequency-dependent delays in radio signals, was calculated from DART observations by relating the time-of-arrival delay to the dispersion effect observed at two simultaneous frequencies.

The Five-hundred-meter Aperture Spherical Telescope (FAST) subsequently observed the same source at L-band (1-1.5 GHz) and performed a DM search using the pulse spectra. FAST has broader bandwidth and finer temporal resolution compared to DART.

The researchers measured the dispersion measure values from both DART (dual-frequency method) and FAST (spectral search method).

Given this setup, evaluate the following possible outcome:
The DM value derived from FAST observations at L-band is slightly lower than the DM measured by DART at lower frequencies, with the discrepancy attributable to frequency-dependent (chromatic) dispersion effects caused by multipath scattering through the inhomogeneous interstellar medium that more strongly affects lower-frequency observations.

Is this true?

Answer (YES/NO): NO